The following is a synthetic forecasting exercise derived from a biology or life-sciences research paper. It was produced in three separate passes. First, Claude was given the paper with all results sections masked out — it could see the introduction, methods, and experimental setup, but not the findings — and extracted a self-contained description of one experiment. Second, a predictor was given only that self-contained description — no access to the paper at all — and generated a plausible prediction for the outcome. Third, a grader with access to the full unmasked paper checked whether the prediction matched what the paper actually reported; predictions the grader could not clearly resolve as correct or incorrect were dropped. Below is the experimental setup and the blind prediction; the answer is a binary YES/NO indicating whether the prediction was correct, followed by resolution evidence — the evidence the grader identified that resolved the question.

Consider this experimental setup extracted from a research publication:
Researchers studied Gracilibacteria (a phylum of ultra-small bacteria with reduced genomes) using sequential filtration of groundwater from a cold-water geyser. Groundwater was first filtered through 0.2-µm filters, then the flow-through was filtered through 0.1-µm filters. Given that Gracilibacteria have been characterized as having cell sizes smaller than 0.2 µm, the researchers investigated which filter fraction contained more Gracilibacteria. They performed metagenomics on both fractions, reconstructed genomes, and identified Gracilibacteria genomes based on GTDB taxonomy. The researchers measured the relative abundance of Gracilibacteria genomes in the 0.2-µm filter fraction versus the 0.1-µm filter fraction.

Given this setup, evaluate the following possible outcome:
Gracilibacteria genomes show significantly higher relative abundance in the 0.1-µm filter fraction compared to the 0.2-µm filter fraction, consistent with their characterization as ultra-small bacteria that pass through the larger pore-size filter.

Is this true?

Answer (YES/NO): NO